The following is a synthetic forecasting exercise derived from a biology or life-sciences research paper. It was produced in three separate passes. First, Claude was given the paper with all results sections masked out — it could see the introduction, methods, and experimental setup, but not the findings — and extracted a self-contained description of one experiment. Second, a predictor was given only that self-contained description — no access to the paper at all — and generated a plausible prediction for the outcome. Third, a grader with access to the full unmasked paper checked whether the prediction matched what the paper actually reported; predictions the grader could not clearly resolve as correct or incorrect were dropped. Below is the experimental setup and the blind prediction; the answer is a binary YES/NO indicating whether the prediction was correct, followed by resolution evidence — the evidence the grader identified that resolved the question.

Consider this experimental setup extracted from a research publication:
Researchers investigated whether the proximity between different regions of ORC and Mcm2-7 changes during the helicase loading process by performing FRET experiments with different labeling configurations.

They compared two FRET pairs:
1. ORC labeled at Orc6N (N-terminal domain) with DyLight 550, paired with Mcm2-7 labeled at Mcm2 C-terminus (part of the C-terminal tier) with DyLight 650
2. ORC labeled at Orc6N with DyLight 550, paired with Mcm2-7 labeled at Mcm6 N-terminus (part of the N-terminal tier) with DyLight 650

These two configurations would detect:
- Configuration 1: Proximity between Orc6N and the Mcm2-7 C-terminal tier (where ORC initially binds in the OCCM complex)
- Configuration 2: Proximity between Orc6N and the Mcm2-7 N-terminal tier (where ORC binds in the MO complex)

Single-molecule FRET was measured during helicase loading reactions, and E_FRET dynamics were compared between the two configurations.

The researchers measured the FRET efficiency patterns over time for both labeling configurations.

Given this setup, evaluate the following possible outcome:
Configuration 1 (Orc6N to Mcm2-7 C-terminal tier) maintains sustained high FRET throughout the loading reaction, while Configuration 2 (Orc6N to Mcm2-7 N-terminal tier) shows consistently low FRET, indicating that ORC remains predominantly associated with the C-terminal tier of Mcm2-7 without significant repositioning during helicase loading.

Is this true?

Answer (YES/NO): NO